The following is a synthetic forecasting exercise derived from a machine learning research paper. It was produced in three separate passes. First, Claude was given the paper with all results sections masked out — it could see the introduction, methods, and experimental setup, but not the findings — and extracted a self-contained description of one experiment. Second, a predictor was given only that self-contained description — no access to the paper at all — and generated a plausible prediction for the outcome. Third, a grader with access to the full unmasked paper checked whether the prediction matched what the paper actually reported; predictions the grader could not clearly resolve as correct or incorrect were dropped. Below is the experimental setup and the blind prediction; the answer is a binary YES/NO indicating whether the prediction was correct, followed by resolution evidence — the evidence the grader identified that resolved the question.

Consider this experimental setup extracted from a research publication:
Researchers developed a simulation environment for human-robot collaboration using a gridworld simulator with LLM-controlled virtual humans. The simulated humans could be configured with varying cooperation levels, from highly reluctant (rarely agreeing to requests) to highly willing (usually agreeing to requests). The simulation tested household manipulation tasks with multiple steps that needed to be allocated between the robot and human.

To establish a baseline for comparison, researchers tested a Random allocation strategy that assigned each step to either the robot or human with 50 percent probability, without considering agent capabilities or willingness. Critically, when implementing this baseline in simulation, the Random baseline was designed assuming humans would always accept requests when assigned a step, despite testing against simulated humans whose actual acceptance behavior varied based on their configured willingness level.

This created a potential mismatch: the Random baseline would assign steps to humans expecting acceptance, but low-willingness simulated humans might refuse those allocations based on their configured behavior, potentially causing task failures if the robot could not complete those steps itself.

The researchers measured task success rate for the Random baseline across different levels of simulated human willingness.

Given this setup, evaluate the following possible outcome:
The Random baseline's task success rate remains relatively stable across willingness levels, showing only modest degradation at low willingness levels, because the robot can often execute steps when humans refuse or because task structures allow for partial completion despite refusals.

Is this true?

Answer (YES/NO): NO